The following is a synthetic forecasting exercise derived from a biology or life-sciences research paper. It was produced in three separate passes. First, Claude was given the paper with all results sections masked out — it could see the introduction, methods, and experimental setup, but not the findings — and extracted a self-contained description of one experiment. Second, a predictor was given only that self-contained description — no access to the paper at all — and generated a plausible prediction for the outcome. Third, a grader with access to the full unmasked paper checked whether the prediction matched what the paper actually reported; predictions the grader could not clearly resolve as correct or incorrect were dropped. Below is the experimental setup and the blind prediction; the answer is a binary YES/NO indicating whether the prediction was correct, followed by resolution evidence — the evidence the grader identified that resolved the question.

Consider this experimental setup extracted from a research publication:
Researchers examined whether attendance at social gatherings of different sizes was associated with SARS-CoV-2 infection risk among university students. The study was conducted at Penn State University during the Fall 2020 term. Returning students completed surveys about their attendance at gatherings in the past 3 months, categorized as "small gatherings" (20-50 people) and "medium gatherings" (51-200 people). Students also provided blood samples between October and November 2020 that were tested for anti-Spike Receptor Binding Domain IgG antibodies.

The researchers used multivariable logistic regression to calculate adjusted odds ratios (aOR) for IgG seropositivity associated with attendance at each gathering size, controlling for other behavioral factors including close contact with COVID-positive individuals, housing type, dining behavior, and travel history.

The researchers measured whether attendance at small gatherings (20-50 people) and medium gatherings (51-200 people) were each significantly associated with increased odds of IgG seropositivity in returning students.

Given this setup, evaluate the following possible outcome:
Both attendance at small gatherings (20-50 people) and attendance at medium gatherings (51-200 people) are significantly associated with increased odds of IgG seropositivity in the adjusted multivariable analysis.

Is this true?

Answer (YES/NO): NO